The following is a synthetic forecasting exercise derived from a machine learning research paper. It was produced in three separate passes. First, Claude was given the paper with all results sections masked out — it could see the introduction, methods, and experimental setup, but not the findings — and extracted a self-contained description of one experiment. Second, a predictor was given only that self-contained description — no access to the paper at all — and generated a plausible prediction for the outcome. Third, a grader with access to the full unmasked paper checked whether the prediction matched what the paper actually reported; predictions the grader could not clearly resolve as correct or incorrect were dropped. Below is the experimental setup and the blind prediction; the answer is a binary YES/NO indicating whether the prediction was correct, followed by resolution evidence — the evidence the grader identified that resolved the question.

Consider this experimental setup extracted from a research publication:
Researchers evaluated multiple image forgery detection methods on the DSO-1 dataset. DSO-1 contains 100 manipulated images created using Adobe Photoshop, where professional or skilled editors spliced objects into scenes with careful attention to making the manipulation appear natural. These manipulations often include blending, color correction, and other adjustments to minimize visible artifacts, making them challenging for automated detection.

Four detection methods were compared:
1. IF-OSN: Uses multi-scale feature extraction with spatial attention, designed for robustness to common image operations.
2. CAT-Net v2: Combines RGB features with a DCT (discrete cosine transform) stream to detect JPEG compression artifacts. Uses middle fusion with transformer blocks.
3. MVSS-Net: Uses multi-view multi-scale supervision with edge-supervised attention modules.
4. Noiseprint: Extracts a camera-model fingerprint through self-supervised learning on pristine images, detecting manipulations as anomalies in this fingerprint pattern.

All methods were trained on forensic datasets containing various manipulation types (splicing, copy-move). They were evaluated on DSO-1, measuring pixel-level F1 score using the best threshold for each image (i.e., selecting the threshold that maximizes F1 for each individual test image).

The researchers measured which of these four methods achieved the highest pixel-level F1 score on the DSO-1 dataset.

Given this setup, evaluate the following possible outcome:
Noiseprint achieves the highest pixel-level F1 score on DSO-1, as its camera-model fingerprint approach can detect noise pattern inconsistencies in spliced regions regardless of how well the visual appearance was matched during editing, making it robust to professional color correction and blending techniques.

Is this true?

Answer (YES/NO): YES